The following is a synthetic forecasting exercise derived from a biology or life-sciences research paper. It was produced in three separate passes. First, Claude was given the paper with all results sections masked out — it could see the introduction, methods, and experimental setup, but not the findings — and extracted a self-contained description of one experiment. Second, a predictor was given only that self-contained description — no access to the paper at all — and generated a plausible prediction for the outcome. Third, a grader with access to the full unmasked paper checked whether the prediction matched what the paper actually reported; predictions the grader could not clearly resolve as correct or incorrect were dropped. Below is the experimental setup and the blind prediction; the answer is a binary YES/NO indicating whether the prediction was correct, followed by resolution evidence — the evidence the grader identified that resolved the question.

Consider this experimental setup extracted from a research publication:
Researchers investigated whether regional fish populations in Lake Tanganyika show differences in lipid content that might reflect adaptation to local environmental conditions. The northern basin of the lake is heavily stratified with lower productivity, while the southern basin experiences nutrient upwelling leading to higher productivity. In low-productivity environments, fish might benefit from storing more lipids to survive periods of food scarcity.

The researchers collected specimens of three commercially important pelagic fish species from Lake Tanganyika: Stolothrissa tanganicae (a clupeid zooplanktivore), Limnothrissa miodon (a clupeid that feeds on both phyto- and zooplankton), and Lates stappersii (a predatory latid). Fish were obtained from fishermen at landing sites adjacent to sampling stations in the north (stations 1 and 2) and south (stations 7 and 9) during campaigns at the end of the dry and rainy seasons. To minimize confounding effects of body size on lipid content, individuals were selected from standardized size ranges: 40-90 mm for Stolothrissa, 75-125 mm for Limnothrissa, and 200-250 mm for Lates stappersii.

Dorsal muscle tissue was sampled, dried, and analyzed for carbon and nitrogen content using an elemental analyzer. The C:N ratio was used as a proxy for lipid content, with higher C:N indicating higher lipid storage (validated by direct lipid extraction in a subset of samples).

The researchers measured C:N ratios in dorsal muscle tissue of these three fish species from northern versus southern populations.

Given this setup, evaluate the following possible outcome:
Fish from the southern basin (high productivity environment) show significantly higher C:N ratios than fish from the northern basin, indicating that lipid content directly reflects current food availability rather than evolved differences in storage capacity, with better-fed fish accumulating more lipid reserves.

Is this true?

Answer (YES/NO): NO